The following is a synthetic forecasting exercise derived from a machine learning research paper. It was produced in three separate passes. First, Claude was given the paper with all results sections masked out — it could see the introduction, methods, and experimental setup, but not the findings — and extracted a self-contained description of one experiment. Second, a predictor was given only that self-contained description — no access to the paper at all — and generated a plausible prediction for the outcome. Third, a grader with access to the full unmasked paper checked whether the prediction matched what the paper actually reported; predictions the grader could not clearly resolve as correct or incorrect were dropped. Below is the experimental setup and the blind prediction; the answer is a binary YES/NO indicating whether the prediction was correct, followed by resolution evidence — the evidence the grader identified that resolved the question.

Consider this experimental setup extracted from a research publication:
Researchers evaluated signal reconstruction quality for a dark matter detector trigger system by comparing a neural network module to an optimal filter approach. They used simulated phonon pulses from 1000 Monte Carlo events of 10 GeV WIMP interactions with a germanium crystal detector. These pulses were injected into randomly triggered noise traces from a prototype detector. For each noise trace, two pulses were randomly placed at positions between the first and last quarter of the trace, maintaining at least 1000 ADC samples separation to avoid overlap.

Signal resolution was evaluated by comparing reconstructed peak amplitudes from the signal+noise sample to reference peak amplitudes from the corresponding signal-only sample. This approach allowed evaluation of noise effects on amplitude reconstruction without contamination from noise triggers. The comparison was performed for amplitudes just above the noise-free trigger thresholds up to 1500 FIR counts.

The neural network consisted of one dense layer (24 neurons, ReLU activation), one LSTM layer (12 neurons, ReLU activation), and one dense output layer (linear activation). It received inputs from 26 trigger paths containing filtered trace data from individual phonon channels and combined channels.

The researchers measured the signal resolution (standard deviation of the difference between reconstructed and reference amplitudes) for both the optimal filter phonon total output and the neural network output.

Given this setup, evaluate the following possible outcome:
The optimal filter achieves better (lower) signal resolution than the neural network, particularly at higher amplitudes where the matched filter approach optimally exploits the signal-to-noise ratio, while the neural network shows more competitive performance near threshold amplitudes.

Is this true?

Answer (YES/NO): NO